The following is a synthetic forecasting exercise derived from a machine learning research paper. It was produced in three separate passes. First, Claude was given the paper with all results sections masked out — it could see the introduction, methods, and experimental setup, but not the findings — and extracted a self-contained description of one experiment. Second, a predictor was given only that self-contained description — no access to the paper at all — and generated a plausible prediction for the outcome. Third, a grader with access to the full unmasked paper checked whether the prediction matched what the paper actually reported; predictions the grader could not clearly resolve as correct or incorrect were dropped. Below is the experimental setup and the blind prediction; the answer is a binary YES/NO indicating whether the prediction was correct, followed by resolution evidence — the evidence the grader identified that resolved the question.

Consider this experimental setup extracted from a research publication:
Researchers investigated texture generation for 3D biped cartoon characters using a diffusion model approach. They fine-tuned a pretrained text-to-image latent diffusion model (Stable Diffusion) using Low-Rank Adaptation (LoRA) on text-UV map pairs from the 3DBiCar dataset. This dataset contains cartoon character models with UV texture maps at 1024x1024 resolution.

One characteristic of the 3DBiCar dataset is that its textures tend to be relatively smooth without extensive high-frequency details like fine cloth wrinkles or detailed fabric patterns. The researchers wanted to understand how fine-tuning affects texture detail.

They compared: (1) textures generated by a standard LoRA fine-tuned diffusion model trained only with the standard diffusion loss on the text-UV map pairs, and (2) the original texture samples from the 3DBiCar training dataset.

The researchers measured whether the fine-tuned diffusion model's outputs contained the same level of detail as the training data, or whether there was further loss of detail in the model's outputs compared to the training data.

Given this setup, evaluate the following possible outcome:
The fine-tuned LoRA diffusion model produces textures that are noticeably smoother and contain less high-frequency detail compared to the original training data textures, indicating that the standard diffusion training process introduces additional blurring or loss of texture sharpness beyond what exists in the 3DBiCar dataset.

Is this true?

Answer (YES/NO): YES